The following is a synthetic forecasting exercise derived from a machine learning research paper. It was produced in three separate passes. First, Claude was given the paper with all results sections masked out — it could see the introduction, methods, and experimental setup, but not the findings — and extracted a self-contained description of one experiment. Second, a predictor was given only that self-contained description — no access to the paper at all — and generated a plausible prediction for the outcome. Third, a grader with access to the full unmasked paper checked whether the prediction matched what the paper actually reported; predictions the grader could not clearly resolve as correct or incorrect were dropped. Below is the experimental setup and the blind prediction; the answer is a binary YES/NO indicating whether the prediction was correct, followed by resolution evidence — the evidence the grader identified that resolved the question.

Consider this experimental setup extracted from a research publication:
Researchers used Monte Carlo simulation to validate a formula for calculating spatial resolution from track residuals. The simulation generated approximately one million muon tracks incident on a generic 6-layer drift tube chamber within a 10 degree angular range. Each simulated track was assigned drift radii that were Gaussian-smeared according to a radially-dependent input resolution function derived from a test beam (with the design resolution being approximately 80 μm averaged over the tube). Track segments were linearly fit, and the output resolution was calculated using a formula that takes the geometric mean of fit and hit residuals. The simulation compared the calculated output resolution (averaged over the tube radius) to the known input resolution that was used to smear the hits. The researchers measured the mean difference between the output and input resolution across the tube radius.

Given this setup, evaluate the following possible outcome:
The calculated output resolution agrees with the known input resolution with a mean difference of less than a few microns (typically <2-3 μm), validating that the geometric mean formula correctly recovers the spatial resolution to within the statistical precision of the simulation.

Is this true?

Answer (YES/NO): YES